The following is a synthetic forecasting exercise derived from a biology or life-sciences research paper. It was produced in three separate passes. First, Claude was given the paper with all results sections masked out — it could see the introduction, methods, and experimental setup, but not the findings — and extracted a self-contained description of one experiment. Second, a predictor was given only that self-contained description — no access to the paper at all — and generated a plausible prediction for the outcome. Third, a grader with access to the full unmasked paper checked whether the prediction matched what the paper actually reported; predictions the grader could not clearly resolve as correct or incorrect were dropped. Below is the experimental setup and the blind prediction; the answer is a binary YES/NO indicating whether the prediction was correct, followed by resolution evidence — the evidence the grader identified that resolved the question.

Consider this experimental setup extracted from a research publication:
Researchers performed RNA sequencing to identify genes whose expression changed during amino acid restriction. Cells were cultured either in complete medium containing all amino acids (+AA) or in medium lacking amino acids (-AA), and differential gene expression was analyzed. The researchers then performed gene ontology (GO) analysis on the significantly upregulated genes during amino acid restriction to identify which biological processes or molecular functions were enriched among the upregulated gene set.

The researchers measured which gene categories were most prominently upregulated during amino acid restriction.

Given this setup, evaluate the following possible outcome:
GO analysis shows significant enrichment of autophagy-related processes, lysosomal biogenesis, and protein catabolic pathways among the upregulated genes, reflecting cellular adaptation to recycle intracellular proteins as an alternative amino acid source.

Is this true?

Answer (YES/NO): NO